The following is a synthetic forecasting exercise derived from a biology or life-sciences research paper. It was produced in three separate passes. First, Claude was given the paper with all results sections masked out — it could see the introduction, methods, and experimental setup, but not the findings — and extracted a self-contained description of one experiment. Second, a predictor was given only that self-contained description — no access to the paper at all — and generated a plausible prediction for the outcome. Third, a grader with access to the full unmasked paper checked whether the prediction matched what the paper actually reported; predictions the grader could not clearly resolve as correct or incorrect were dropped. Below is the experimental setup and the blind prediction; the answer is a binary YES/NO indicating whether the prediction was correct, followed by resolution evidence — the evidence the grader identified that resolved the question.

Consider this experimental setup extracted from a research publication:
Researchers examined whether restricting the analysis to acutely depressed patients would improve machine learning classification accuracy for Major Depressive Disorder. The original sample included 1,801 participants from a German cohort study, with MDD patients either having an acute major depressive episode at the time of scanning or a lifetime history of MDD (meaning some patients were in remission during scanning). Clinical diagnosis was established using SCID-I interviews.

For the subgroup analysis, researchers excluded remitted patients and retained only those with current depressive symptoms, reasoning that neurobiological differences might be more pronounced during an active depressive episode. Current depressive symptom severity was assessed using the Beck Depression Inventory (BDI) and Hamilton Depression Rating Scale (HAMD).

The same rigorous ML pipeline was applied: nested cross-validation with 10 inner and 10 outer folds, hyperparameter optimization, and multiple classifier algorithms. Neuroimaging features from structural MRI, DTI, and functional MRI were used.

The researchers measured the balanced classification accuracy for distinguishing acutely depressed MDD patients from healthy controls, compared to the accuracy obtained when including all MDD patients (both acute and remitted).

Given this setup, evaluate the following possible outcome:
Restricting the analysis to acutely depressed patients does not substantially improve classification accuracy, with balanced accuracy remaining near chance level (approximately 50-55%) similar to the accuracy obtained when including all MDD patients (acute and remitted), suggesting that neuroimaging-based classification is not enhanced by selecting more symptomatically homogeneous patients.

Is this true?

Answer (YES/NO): NO